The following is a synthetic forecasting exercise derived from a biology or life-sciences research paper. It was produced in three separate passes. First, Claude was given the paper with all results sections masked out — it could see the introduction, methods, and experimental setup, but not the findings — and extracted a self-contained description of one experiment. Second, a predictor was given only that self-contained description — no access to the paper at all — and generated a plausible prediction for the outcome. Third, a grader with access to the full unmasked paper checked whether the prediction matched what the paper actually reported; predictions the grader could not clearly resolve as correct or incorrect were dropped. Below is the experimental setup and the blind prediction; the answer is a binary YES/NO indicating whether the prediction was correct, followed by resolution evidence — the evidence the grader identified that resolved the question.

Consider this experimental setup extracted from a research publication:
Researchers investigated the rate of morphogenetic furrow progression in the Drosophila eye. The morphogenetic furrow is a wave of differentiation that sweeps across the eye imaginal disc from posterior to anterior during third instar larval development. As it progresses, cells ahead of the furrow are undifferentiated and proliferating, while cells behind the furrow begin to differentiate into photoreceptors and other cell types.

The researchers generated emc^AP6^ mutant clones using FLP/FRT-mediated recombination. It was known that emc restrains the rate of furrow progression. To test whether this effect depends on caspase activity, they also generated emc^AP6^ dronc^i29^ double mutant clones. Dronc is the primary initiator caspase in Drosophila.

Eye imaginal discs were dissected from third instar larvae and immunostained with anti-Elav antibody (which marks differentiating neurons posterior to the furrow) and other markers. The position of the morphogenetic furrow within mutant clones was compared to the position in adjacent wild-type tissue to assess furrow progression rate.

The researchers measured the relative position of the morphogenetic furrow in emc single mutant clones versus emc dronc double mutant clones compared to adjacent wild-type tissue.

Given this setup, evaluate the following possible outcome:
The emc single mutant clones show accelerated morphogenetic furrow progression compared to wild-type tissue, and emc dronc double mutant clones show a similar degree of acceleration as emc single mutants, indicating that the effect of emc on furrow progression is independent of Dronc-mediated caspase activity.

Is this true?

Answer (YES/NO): NO